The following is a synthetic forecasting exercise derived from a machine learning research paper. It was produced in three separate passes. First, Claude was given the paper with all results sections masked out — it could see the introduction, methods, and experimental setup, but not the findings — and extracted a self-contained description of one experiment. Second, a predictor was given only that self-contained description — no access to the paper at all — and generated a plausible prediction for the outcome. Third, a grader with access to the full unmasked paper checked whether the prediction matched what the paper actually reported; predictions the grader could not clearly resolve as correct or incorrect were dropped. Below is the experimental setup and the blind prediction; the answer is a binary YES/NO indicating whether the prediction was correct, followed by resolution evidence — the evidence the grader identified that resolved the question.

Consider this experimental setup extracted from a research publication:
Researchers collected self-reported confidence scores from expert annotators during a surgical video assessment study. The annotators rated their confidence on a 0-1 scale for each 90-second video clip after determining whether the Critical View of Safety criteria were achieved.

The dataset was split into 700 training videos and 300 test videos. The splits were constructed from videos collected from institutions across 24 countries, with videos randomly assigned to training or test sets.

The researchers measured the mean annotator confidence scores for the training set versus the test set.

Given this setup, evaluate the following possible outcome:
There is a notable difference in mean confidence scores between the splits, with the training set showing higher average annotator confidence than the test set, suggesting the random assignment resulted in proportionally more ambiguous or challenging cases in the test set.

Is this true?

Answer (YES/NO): YES